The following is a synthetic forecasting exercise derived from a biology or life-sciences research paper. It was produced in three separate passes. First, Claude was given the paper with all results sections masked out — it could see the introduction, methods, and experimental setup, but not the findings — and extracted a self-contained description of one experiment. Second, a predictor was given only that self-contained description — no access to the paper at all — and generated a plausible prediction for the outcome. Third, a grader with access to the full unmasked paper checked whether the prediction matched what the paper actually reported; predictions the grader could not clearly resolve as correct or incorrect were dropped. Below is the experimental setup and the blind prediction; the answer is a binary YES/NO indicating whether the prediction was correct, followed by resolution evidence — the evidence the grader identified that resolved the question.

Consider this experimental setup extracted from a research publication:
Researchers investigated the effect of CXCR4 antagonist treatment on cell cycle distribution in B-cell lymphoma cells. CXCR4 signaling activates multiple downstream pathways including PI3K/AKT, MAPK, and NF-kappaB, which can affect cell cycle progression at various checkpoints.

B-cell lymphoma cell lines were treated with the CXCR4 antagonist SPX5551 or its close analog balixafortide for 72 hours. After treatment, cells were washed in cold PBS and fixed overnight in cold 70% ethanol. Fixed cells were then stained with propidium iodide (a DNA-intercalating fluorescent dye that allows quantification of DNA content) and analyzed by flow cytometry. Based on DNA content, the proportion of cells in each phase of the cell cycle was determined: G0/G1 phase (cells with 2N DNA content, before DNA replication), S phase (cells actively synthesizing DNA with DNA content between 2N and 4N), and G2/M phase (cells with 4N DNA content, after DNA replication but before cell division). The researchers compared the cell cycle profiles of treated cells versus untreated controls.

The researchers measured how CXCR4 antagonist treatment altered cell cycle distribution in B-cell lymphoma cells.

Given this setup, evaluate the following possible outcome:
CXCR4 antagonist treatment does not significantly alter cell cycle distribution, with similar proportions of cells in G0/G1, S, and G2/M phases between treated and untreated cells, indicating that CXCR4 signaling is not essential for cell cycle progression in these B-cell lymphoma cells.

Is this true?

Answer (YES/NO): NO